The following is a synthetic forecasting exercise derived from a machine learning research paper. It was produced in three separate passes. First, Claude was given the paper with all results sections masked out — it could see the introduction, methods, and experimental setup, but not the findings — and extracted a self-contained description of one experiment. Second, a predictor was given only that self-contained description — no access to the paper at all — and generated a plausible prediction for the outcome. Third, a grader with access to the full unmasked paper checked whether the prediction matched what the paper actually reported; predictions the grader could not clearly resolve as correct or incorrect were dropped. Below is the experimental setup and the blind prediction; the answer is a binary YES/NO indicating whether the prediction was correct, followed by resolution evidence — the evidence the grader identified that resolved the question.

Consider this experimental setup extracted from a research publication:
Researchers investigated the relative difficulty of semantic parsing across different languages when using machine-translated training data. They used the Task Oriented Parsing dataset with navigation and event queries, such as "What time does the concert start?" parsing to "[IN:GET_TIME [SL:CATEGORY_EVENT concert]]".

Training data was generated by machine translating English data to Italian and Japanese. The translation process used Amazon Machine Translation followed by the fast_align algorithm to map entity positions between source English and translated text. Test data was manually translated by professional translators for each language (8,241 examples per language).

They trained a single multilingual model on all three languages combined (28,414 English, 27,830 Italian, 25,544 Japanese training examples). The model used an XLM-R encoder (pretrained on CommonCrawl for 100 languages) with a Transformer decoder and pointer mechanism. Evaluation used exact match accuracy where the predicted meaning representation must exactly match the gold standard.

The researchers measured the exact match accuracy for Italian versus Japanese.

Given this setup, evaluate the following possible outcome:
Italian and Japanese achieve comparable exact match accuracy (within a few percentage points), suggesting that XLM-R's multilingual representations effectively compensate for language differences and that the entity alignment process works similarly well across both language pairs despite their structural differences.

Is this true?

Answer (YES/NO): NO